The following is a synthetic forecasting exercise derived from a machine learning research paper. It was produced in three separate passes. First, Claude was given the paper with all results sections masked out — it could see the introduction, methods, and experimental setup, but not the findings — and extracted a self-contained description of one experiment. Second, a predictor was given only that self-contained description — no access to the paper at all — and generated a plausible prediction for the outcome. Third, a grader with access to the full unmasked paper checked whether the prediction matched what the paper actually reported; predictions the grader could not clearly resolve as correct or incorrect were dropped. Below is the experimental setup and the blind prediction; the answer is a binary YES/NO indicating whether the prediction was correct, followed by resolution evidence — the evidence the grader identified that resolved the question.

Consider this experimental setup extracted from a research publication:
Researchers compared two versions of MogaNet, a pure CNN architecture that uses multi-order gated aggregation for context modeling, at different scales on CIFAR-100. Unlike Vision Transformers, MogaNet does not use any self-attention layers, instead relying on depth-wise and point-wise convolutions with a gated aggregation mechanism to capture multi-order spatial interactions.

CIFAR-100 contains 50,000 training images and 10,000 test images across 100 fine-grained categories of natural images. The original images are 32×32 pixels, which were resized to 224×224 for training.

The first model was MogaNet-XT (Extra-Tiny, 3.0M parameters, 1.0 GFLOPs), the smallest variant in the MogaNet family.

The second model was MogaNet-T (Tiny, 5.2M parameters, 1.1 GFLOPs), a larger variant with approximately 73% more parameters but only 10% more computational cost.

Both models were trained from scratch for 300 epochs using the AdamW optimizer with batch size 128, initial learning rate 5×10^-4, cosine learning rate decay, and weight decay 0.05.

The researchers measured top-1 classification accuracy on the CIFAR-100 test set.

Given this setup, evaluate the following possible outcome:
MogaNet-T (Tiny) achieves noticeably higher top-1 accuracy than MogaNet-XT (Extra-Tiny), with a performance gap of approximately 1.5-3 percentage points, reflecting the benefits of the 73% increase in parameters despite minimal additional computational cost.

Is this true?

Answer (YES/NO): NO